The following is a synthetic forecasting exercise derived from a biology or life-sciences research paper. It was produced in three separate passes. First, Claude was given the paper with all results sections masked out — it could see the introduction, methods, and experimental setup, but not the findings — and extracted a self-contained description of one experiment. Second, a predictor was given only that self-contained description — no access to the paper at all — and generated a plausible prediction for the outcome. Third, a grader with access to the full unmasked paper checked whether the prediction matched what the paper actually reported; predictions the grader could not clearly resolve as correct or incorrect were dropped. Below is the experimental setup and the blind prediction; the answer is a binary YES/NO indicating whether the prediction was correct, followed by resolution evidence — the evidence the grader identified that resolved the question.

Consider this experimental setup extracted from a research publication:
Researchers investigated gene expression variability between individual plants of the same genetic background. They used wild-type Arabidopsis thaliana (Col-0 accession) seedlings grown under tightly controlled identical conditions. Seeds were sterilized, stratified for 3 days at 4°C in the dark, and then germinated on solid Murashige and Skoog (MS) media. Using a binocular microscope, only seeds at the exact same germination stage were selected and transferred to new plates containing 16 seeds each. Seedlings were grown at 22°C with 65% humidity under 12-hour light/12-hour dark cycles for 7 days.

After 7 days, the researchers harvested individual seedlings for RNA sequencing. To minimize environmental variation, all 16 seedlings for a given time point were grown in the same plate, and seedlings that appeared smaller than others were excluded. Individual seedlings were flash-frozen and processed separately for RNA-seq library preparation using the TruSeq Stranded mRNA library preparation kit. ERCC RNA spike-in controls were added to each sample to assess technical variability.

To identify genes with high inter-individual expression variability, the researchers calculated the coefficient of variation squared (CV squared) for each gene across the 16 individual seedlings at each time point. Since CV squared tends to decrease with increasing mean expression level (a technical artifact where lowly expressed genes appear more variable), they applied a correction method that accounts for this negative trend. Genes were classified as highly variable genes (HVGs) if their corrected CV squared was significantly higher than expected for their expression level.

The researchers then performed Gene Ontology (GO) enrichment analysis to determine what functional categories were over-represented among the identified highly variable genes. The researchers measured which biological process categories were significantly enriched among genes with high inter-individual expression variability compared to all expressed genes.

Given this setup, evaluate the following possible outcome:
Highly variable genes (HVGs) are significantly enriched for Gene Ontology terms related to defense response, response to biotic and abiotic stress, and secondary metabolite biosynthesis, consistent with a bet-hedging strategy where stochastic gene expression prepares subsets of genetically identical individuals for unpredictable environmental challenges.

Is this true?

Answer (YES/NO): NO